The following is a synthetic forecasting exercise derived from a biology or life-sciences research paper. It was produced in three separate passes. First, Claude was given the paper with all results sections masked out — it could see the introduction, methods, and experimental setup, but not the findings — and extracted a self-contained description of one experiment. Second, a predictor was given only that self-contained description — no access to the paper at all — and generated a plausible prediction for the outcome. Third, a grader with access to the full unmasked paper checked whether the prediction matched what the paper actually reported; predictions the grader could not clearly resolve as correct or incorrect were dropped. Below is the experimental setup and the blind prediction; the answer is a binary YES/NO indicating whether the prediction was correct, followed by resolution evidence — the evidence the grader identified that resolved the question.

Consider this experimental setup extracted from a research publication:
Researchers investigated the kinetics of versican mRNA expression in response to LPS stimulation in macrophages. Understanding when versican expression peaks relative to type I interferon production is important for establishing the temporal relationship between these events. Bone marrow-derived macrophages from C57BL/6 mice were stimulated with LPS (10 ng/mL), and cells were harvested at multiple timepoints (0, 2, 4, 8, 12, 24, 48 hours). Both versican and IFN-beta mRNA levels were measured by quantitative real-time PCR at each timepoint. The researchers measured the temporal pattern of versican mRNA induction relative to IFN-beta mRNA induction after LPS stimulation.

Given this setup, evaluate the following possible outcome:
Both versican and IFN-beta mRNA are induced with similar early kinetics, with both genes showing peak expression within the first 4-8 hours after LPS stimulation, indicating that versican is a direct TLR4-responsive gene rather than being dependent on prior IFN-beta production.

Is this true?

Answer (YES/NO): NO